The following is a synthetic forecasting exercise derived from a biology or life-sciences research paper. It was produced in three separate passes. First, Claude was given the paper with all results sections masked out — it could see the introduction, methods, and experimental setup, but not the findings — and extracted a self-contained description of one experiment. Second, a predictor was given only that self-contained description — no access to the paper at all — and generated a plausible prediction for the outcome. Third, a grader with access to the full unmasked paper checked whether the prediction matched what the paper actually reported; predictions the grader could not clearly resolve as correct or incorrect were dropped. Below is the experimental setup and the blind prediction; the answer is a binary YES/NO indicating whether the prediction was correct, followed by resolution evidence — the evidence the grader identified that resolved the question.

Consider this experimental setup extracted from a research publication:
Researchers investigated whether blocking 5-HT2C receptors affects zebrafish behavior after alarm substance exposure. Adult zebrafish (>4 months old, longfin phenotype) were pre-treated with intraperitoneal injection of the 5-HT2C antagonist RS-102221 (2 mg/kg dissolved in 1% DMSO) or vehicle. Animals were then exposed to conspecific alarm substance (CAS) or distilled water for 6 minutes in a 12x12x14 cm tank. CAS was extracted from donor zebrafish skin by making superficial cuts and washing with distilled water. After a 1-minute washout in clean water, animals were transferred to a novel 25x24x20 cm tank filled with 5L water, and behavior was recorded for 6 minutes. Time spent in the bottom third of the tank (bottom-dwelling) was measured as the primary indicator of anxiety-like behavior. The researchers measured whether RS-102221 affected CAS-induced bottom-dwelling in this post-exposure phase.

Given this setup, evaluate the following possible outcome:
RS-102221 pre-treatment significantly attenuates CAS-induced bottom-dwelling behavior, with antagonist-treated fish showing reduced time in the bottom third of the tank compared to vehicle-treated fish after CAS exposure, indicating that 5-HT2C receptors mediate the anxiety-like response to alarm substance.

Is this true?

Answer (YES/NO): YES